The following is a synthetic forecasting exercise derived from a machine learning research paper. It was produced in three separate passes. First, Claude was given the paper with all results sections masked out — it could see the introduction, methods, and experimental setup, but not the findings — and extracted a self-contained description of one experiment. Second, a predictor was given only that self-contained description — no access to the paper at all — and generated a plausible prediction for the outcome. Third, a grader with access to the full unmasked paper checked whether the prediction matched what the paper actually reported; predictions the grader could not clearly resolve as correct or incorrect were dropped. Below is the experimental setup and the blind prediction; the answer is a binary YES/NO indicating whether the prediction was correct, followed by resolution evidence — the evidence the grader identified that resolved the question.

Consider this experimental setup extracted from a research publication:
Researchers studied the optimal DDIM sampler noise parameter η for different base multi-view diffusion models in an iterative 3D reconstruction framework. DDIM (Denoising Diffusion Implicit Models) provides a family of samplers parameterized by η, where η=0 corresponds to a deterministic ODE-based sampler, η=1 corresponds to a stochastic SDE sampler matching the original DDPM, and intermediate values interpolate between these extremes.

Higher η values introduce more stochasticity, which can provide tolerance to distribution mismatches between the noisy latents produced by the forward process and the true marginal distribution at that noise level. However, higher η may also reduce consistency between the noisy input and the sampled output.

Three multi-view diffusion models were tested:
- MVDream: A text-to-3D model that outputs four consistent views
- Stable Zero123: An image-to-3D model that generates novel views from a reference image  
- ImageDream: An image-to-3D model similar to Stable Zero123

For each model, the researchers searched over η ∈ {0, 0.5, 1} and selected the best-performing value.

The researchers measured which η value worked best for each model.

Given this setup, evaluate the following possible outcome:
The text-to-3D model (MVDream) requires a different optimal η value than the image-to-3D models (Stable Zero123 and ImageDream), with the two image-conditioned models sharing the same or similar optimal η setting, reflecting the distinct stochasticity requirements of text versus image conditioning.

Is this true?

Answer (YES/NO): NO